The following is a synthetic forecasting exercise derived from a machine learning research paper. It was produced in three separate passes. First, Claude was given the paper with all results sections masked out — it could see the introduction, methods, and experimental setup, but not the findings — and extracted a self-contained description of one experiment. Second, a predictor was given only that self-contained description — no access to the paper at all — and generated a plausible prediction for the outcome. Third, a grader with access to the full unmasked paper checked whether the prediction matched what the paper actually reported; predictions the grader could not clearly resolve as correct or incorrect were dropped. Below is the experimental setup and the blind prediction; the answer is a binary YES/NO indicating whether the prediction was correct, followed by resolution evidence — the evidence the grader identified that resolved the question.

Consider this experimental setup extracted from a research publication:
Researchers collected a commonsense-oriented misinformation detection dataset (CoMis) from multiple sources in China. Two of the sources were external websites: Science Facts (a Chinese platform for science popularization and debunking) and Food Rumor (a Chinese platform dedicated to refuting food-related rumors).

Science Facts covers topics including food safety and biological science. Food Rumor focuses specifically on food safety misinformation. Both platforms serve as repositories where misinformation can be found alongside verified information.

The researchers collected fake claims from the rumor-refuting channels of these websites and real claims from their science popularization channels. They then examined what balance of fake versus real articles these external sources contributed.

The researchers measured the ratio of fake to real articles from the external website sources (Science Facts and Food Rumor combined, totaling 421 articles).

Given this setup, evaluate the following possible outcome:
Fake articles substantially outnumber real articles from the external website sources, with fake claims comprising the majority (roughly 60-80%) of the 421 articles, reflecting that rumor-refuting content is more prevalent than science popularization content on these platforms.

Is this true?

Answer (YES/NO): YES